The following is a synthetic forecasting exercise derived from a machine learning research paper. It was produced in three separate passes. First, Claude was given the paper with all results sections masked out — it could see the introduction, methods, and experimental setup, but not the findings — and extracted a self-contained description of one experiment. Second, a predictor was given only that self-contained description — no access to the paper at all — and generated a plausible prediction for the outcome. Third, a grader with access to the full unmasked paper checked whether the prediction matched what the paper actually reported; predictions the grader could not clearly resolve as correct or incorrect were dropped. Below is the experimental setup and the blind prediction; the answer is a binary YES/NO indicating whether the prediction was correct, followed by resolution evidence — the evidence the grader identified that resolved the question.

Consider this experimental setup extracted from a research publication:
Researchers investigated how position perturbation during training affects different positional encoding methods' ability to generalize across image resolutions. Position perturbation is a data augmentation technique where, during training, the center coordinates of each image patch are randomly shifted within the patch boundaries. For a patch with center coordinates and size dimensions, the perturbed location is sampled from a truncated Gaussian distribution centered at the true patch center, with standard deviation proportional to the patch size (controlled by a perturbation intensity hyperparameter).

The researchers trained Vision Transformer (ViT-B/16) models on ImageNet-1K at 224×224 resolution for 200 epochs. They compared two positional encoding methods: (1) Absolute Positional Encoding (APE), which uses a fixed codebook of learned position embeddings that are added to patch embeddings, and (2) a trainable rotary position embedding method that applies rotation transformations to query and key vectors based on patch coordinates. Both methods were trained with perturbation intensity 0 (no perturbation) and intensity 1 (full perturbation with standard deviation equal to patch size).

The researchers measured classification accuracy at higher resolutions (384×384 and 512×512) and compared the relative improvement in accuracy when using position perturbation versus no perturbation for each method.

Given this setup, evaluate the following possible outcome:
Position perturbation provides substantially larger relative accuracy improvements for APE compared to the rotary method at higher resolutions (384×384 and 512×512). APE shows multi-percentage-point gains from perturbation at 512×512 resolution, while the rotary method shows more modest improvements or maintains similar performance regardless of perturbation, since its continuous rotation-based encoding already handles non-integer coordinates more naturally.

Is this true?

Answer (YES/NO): YES